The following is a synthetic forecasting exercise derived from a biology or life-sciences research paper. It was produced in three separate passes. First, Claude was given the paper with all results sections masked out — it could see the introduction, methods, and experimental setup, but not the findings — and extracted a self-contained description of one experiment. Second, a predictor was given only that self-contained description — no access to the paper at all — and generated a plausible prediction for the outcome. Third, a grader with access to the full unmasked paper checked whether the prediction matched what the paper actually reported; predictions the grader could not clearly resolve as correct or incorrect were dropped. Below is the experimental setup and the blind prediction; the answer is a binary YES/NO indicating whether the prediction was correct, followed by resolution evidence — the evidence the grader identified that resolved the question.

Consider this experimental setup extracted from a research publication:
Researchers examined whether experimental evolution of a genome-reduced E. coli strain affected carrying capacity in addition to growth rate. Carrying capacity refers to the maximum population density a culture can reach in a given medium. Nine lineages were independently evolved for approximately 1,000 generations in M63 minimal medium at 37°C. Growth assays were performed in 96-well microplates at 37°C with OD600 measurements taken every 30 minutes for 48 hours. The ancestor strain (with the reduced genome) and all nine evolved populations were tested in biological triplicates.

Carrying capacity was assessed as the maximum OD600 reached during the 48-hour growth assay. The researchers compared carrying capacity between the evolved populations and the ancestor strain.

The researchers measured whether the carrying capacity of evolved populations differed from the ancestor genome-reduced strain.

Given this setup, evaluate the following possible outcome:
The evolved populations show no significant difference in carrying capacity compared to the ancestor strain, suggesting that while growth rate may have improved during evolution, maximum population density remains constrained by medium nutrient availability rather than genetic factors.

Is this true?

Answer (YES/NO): NO